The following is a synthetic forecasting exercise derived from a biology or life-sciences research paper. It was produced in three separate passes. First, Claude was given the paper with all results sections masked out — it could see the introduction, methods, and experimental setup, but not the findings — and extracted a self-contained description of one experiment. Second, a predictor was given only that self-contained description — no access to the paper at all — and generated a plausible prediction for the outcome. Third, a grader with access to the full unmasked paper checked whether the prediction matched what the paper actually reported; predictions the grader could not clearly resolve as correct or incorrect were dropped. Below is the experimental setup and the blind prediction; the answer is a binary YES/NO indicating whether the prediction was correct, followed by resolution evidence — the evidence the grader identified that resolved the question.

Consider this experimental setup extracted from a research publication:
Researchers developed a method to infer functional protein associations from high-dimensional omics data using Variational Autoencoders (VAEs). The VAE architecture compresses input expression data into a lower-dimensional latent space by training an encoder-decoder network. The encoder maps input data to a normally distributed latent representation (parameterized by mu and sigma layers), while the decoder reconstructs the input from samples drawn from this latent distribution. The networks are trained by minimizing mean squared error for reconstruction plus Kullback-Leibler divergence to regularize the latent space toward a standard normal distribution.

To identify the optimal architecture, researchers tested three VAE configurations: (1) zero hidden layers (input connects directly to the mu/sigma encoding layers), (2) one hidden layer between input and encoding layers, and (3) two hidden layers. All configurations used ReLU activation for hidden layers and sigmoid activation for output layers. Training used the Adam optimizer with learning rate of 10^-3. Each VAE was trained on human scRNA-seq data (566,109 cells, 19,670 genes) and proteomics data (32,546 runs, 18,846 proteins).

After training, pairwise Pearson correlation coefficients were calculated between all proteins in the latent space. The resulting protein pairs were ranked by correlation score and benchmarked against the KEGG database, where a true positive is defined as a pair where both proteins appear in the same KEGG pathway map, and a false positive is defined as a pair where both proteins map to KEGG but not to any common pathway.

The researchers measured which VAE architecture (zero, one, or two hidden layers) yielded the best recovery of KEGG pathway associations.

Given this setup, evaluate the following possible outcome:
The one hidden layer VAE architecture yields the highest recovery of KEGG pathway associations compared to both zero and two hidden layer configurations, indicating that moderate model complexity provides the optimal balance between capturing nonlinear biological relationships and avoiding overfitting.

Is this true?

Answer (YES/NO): NO